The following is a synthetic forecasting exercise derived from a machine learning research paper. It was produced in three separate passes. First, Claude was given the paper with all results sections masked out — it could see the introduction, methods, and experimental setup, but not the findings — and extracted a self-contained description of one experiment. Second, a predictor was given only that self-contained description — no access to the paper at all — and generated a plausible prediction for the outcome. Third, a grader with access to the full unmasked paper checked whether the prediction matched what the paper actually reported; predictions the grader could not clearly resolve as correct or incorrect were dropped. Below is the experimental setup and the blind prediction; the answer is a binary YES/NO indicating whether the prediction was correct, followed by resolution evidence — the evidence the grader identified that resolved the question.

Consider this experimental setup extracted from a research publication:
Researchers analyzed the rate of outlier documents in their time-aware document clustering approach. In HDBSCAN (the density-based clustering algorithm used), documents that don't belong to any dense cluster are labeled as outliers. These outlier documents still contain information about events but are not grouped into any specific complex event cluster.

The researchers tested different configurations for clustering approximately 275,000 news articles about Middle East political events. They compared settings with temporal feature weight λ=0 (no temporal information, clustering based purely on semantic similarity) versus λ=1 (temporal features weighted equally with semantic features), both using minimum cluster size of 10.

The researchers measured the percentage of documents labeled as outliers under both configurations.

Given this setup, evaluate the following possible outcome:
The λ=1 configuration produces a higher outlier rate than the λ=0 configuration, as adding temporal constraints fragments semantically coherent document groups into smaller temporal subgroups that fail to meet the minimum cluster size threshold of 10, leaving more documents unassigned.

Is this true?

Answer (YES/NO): NO